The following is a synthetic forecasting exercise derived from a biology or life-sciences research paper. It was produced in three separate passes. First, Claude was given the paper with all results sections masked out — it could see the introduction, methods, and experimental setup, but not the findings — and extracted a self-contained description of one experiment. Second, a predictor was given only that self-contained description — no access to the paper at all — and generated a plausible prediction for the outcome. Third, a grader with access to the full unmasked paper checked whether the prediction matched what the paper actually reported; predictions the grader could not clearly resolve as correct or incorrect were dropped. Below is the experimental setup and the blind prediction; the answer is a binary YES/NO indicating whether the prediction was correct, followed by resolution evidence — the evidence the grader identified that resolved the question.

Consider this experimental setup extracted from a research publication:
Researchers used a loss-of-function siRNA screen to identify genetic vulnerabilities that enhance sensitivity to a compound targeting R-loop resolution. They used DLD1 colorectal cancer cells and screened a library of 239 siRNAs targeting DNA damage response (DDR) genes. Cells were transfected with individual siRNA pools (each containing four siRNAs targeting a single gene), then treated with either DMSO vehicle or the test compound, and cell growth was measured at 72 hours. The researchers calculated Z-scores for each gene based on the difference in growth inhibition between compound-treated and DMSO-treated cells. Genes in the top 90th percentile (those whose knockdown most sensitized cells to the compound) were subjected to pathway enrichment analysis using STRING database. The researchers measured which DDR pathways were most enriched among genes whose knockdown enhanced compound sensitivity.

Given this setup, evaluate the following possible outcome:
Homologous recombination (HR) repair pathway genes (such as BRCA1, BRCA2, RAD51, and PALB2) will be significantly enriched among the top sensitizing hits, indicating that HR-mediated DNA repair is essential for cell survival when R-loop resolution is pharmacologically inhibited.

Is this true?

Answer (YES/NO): YES